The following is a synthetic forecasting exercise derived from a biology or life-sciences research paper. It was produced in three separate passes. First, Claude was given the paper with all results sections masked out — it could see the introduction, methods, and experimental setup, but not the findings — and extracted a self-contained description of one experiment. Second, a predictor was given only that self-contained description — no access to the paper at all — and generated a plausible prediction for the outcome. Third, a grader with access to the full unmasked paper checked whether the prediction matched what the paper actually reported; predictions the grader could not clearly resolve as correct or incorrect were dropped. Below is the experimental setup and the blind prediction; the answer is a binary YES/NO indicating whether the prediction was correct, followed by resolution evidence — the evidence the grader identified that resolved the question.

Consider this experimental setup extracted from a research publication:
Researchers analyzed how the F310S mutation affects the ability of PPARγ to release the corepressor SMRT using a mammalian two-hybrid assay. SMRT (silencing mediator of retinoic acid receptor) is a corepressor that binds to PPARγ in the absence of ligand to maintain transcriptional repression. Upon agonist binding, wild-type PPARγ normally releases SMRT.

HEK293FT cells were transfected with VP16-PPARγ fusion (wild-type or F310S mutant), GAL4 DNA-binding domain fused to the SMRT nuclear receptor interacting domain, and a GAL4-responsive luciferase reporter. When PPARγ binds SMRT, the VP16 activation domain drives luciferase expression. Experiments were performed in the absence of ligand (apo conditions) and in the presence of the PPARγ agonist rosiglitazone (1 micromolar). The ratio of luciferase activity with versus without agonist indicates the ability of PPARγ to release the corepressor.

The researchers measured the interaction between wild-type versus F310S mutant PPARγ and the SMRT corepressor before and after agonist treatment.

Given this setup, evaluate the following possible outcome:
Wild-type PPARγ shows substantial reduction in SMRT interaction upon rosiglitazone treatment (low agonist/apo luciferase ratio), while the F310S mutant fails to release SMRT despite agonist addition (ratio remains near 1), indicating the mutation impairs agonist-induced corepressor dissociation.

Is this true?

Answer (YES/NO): YES